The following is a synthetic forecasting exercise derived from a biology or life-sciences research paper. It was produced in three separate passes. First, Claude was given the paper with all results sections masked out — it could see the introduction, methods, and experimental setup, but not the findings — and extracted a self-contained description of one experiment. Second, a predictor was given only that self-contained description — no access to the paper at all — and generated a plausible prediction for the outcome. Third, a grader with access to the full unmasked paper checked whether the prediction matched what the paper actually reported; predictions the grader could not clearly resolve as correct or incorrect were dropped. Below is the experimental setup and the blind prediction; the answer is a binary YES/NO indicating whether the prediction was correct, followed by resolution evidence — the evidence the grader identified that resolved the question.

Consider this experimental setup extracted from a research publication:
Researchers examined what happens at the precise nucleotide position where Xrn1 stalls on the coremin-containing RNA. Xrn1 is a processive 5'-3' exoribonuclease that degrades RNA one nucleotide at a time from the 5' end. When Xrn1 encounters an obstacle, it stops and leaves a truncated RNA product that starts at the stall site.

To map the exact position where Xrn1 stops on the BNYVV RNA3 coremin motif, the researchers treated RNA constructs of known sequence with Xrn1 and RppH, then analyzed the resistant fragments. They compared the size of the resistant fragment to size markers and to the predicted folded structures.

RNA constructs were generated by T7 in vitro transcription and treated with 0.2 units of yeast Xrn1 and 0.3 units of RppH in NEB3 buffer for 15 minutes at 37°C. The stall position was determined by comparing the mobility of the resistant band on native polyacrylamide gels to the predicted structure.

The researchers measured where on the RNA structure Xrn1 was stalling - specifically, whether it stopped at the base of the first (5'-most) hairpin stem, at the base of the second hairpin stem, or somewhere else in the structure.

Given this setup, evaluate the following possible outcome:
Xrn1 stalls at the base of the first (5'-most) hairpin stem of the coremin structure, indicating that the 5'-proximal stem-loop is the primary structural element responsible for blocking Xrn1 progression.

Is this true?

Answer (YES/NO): YES